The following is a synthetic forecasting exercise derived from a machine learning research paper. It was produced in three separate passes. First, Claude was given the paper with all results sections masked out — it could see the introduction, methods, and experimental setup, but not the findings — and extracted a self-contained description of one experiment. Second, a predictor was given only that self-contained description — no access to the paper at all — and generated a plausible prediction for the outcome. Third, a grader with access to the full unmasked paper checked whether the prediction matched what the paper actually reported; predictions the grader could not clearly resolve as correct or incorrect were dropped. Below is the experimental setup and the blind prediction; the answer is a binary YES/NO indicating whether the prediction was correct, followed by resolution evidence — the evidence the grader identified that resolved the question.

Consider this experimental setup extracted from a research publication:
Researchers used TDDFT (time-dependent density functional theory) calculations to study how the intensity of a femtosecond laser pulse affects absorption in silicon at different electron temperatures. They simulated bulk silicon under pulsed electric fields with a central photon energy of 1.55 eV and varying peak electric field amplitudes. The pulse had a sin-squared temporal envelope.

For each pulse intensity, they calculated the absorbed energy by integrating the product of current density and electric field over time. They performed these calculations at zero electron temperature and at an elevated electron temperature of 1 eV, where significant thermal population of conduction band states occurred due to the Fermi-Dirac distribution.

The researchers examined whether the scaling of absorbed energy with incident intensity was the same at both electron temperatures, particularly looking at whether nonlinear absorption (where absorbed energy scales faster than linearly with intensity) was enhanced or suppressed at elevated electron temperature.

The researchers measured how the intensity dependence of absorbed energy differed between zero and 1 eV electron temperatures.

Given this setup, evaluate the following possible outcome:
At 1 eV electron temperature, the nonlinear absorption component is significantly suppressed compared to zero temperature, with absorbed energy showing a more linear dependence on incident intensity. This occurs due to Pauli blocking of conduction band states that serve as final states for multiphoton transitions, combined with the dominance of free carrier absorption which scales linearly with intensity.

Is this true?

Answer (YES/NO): NO